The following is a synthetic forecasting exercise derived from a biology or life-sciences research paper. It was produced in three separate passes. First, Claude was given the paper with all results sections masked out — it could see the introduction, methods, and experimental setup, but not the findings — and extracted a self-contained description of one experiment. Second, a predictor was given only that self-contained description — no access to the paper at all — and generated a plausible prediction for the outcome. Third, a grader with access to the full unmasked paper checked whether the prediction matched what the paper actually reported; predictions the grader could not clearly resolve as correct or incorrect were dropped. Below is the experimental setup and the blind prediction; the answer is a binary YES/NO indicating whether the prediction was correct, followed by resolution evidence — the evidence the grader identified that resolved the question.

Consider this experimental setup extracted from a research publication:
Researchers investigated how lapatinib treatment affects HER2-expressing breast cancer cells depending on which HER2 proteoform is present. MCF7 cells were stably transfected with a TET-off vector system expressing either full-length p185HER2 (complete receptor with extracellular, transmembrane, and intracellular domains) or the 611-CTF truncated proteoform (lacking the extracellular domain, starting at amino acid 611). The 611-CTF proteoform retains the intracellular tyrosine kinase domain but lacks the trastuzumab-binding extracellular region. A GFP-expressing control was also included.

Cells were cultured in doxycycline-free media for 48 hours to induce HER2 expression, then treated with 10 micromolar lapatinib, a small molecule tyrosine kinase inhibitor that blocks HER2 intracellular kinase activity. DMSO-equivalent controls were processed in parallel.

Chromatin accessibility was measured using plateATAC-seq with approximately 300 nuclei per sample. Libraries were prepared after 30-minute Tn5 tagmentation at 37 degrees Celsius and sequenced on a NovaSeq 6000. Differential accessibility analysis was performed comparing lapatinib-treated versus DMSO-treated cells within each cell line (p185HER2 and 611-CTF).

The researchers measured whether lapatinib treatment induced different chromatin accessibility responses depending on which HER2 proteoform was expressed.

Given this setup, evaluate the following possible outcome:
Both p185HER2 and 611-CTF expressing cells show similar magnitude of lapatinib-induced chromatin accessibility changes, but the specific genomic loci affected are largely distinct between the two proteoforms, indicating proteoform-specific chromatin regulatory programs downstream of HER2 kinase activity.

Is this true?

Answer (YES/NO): NO